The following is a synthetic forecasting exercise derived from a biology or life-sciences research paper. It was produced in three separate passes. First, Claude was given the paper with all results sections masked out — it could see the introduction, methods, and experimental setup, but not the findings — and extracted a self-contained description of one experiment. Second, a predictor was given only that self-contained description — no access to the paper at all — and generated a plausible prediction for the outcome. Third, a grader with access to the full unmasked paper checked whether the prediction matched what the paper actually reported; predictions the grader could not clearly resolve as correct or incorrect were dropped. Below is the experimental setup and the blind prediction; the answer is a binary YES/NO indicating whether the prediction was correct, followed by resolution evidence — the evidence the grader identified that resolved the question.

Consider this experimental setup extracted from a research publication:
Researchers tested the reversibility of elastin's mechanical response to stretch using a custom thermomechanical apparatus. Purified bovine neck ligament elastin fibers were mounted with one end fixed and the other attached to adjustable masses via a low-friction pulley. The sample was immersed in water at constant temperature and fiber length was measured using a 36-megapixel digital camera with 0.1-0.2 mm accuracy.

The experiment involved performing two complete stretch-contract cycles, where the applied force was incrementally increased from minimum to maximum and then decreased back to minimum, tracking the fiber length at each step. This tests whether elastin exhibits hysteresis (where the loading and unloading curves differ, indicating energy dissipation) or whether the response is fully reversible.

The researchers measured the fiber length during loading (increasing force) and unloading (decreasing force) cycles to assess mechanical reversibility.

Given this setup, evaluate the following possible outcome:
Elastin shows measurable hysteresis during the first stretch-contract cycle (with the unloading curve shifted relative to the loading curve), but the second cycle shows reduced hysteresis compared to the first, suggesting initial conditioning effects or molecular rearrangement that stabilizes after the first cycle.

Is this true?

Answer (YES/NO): NO